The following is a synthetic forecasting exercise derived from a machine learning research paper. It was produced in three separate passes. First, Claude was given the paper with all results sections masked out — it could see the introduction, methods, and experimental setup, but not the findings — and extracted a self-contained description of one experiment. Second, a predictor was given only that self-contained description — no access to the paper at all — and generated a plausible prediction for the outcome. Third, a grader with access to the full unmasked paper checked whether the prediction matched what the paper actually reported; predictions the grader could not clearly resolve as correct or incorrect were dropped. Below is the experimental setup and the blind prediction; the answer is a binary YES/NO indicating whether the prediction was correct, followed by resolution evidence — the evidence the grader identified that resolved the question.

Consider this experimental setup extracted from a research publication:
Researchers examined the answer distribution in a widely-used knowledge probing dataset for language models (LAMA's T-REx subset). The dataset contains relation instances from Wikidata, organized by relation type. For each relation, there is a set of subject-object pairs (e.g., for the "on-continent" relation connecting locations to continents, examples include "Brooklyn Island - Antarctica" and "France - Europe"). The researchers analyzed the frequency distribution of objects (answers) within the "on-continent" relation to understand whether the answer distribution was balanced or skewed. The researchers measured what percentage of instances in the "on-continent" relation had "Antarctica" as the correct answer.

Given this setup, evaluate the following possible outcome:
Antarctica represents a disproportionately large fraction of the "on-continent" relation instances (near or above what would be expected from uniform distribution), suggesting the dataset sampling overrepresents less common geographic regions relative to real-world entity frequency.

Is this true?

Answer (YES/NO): YES